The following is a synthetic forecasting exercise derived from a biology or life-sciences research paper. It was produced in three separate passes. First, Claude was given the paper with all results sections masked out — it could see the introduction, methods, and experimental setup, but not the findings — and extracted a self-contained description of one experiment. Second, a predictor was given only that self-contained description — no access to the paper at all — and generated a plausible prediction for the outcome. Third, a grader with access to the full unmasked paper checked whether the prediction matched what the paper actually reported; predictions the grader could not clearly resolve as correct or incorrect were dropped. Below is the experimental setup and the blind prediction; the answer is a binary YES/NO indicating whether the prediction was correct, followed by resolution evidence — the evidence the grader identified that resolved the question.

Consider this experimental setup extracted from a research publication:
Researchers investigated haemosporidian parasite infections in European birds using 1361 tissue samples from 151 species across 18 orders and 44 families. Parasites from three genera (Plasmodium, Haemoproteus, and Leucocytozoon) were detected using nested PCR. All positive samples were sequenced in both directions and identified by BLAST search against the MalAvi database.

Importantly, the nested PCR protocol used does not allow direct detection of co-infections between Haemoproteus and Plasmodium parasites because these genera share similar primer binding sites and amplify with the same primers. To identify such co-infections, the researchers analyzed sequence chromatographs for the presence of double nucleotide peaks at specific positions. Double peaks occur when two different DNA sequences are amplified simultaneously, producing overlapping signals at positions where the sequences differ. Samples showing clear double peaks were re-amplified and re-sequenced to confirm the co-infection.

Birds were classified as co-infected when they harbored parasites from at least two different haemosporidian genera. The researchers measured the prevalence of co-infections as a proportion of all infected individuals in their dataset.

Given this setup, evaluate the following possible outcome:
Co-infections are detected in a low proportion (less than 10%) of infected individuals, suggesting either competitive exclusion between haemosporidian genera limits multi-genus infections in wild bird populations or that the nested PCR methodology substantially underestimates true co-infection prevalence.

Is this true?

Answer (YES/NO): NO